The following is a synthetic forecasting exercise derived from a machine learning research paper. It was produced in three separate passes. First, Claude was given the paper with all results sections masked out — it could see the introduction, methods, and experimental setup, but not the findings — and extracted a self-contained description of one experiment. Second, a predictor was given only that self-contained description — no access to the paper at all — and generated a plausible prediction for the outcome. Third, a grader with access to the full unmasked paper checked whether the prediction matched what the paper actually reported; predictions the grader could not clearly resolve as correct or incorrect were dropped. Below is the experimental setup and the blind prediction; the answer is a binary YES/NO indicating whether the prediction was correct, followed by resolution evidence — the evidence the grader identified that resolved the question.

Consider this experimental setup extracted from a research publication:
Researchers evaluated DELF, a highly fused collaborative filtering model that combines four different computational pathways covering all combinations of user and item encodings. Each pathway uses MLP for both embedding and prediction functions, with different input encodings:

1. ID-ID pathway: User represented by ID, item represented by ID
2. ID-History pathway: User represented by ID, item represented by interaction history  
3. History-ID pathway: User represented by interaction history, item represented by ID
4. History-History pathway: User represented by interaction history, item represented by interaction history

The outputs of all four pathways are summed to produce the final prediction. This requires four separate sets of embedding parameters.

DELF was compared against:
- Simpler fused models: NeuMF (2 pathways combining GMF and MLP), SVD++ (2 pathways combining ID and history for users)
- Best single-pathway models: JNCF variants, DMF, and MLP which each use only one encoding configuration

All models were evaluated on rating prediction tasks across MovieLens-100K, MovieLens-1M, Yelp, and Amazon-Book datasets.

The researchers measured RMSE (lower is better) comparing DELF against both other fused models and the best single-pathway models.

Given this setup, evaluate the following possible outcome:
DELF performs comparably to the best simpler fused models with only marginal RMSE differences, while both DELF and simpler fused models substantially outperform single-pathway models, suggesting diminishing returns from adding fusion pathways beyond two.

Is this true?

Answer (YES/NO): NO